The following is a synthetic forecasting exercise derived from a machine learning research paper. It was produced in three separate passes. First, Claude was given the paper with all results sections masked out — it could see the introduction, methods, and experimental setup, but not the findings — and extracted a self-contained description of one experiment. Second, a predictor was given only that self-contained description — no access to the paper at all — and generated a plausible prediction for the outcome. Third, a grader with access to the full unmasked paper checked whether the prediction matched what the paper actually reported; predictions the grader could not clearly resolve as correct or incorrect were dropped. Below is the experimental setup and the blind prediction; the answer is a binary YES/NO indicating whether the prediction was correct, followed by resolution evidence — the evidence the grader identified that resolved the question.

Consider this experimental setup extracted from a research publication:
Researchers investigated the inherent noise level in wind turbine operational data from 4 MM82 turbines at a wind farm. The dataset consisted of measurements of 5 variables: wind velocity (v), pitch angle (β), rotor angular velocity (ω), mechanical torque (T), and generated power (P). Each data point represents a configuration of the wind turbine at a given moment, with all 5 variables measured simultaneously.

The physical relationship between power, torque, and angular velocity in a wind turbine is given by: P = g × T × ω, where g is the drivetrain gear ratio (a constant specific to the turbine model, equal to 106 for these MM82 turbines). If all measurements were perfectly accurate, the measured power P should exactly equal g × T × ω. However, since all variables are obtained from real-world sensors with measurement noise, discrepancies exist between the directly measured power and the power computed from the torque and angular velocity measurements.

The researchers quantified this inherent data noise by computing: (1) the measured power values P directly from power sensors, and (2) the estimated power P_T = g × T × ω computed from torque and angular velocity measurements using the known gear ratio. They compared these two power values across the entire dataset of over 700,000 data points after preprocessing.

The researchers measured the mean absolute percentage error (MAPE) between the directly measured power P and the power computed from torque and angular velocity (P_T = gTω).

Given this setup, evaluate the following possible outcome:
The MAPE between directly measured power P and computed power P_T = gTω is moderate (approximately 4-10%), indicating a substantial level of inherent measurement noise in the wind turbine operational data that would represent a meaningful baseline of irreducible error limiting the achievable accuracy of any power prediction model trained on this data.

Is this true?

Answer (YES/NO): NO